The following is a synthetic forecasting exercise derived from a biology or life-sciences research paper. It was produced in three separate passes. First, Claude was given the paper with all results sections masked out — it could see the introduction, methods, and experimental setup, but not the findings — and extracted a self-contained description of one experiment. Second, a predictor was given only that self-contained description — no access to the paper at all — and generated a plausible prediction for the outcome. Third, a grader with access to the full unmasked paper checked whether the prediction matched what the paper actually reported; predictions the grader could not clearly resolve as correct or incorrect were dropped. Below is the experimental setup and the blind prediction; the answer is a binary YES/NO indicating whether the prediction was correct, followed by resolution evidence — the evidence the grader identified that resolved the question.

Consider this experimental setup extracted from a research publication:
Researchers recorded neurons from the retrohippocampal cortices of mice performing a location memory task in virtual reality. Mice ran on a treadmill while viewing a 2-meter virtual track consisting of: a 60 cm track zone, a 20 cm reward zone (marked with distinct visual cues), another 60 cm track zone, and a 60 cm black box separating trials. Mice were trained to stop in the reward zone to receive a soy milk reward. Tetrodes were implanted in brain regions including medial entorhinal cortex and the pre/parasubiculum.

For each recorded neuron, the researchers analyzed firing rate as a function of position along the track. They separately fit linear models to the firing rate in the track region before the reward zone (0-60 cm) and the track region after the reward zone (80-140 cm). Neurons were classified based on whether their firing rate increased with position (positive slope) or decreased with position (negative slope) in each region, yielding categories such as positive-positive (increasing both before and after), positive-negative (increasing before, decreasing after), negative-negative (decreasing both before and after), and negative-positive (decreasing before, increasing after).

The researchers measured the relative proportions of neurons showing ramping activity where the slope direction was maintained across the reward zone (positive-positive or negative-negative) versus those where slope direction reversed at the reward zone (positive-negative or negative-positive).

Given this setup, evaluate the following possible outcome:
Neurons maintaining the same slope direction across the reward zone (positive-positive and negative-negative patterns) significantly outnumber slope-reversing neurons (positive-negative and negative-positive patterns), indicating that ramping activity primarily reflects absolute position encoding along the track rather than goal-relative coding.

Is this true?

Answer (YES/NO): NO